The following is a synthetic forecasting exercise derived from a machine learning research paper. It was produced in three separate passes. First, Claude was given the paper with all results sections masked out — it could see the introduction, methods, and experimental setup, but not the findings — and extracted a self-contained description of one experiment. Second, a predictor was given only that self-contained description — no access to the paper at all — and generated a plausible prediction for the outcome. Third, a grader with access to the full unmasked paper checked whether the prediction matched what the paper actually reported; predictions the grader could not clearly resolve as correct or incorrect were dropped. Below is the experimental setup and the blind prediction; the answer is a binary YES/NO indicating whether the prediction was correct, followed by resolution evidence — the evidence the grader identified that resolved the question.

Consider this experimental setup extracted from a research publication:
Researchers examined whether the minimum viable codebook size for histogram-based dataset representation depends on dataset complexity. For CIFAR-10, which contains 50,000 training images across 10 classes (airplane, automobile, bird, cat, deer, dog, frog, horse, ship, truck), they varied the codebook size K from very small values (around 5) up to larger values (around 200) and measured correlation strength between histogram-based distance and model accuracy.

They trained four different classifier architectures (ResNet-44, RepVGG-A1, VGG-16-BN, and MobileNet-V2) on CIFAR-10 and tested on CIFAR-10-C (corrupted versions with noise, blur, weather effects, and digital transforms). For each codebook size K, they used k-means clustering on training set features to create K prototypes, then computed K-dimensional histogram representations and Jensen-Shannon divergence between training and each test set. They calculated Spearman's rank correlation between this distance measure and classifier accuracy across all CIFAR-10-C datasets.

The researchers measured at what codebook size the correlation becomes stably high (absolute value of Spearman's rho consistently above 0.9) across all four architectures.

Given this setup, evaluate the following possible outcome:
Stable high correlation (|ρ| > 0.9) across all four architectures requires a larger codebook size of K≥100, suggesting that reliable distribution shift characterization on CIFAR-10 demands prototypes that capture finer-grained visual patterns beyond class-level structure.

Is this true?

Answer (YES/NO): NO